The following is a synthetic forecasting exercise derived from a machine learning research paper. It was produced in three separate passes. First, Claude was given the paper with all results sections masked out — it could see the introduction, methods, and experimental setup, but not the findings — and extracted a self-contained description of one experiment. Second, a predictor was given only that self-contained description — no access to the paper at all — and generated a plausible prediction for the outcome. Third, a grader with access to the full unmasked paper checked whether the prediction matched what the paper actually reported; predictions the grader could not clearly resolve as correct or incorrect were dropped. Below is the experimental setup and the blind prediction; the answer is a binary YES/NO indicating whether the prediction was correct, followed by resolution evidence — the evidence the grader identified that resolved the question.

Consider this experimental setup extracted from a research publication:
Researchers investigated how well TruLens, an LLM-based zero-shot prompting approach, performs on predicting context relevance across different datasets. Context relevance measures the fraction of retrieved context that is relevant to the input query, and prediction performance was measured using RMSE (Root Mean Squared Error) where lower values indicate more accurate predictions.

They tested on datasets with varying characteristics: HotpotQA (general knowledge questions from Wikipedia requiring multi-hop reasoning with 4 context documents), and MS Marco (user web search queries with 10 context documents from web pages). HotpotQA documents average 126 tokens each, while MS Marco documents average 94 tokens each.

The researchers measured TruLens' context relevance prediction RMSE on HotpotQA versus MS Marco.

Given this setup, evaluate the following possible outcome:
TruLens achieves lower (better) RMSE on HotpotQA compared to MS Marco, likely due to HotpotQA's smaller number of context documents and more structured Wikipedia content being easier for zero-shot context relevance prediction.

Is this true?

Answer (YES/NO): NO